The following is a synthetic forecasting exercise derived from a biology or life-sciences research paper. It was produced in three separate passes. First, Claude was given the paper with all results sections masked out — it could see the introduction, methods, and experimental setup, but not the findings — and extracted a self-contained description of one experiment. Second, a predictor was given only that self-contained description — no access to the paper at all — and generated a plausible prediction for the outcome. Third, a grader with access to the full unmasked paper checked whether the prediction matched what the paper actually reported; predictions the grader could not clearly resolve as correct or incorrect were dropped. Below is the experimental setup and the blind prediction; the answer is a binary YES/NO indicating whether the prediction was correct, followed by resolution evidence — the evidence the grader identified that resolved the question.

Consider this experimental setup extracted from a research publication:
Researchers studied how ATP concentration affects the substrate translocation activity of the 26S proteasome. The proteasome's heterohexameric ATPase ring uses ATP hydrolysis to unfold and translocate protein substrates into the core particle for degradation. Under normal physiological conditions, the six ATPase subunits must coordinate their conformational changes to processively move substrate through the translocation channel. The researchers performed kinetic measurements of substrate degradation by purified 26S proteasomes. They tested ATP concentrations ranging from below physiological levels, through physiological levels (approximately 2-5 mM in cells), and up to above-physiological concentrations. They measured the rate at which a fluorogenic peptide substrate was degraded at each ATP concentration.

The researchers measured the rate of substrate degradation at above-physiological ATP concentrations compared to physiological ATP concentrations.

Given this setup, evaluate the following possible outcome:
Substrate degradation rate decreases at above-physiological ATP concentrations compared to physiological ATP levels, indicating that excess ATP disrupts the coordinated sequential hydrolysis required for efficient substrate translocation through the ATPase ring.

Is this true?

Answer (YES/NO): YES